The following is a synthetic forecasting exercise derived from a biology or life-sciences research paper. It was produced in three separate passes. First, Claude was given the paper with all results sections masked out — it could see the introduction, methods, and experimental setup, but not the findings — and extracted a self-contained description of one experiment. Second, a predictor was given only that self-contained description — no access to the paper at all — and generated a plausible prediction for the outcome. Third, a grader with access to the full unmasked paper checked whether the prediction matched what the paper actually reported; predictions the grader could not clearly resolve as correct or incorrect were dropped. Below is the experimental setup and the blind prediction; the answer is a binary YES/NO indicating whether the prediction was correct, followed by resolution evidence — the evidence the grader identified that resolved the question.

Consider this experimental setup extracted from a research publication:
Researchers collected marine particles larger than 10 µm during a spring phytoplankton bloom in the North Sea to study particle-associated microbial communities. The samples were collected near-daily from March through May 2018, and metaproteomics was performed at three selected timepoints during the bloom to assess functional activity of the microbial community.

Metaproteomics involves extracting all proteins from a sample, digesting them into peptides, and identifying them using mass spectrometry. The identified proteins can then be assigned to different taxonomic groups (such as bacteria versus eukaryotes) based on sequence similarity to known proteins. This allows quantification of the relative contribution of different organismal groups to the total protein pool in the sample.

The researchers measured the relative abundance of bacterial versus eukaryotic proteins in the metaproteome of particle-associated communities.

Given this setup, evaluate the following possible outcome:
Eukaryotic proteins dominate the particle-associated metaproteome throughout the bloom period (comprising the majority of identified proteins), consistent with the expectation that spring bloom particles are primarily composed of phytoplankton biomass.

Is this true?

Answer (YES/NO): YES